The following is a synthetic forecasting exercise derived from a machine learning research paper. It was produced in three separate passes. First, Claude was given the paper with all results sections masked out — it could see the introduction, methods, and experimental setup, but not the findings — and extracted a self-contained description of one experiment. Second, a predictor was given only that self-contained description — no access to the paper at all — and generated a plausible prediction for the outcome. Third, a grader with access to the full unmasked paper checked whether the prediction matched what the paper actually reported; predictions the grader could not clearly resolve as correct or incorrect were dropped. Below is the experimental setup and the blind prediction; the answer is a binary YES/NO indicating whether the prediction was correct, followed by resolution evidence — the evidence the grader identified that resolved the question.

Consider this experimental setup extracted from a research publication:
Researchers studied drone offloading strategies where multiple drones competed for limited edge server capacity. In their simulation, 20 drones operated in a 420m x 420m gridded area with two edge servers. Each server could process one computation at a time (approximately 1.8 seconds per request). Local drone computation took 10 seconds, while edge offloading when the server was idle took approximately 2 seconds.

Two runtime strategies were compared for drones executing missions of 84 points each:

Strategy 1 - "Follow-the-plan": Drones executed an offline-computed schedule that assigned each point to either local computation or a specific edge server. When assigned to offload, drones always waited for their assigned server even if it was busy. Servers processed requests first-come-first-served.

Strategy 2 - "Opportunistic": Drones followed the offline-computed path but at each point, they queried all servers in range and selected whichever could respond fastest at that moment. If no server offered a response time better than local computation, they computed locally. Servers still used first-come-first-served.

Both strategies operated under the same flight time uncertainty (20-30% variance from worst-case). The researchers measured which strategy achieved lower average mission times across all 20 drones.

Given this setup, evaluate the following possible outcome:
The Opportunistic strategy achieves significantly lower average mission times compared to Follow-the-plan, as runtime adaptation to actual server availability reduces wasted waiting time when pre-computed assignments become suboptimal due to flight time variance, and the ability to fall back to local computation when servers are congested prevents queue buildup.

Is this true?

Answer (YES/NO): NO